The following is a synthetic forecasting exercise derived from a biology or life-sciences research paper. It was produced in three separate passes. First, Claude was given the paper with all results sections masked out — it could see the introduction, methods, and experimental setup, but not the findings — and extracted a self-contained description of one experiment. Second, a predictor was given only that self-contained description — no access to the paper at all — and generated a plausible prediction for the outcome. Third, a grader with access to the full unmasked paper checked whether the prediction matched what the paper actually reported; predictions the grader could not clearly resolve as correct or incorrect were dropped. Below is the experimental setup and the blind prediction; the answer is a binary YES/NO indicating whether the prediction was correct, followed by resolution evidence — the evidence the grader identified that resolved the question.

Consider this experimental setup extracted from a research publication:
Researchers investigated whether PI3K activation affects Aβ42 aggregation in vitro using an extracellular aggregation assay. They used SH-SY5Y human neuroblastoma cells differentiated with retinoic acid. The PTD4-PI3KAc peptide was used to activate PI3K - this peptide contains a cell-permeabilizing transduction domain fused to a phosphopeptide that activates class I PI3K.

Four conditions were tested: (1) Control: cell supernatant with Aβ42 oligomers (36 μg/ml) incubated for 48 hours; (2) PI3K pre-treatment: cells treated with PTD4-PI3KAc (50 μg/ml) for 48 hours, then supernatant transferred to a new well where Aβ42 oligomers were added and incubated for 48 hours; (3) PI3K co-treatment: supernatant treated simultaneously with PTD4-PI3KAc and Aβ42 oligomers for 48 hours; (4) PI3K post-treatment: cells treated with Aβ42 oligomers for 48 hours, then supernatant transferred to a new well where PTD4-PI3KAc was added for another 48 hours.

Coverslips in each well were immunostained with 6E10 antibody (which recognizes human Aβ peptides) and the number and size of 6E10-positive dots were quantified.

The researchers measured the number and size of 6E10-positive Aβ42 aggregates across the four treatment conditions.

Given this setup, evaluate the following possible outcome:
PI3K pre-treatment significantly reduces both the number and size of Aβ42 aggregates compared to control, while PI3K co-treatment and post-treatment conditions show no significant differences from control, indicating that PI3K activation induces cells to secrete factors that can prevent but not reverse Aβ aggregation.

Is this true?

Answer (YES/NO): NO